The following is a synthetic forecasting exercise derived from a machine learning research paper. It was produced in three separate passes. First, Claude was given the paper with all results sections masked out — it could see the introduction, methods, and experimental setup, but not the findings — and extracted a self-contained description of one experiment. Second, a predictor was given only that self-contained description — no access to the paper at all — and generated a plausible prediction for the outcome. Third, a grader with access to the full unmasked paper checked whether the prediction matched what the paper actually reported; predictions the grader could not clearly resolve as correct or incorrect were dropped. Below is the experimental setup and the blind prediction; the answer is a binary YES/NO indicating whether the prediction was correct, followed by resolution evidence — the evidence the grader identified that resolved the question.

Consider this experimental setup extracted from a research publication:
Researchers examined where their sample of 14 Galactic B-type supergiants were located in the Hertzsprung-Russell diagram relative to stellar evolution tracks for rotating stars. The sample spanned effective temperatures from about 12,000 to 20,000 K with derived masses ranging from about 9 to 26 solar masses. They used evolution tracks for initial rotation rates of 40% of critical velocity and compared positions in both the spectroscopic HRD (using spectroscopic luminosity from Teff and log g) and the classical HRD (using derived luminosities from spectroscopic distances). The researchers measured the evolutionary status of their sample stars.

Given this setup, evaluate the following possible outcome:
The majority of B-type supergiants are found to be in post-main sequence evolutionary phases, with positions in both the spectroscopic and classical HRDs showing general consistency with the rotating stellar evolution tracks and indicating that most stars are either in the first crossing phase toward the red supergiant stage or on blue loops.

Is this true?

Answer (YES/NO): YES